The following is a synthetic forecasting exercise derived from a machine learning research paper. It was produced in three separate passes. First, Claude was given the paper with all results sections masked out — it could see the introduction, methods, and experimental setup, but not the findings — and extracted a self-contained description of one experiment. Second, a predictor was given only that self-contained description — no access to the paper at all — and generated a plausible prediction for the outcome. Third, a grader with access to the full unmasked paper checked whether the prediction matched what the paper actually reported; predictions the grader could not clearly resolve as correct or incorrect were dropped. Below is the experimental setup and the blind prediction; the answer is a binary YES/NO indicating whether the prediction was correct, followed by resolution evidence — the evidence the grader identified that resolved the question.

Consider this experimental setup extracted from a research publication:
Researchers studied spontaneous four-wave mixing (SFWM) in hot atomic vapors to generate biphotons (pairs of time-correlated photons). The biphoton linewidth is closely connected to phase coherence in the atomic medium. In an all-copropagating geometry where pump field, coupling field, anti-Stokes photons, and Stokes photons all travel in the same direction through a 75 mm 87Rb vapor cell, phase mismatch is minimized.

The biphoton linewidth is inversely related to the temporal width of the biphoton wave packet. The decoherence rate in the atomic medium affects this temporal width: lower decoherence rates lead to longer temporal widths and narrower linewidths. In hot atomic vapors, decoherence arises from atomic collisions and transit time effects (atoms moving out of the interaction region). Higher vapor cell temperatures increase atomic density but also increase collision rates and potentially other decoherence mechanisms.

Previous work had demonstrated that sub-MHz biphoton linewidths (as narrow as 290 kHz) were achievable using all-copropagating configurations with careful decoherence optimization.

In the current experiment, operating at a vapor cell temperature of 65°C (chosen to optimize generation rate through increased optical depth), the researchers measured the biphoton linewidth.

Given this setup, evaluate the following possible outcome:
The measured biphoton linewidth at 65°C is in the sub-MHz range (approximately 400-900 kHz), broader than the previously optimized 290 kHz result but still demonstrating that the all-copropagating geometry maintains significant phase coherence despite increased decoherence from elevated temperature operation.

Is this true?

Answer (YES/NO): NO